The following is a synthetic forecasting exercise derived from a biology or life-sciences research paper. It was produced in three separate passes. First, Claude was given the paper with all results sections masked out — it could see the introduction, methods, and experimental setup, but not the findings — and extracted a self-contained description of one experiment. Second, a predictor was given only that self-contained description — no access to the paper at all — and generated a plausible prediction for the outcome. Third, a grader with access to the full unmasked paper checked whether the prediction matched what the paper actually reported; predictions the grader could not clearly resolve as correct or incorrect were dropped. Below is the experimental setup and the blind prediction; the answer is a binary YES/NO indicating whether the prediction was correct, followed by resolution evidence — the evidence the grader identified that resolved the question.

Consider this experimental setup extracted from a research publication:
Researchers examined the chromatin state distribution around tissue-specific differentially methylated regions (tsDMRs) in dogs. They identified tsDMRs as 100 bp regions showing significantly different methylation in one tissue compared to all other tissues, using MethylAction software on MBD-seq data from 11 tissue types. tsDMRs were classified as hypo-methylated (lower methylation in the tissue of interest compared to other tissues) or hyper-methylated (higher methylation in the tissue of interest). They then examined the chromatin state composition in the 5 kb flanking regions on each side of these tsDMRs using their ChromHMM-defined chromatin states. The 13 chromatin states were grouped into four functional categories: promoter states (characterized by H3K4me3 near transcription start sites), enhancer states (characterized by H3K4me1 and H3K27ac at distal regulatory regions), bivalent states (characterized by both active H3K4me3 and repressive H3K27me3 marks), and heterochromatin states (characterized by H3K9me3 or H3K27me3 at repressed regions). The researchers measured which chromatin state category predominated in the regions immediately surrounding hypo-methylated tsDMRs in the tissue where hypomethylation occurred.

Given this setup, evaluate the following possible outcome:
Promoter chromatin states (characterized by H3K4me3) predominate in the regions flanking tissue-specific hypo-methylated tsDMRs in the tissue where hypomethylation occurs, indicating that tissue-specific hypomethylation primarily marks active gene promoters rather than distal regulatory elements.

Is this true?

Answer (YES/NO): NO